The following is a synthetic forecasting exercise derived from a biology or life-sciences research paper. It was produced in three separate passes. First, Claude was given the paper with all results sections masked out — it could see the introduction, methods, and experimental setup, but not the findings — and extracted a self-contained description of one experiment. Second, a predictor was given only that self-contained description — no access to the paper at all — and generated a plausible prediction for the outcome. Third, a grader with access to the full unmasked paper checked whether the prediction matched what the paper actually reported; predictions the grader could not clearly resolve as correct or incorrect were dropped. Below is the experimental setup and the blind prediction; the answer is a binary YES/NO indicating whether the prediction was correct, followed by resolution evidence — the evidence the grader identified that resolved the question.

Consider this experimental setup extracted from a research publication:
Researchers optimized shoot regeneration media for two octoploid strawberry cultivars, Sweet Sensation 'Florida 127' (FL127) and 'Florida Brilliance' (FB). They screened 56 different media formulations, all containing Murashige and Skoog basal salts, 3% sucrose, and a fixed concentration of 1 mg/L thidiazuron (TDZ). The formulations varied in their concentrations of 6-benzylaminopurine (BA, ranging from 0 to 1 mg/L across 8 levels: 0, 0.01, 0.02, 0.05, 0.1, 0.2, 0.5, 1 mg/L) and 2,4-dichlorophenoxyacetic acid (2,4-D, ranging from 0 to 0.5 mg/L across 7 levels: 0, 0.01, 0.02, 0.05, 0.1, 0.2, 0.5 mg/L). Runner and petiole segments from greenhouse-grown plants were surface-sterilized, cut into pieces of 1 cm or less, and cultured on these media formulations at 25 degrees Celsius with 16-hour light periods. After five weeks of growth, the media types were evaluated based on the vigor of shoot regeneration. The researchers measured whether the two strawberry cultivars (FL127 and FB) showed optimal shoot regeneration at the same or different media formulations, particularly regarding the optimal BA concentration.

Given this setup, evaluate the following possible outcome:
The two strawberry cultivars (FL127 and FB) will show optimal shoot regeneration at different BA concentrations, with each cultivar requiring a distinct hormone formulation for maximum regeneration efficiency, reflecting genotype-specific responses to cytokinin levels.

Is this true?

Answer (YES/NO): YES